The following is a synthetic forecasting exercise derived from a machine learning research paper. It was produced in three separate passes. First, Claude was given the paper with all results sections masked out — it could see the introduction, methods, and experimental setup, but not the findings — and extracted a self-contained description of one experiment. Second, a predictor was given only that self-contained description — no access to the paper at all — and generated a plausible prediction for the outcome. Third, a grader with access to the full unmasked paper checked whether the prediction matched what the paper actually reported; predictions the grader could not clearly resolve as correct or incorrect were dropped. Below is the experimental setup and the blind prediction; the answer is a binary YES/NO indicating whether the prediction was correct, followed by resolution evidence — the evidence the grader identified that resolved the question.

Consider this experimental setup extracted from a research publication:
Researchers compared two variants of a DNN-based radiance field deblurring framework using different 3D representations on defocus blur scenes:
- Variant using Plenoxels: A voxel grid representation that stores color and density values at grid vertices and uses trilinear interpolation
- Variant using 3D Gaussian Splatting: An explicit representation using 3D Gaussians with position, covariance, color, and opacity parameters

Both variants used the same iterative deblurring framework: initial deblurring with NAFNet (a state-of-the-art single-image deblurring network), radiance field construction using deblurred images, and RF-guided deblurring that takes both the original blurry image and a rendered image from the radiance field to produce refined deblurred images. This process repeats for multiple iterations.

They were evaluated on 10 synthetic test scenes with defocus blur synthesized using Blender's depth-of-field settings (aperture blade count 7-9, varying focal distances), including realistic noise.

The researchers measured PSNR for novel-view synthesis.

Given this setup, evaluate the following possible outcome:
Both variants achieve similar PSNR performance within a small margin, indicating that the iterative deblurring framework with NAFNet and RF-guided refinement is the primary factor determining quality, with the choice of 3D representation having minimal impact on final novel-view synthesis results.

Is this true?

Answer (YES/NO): YES